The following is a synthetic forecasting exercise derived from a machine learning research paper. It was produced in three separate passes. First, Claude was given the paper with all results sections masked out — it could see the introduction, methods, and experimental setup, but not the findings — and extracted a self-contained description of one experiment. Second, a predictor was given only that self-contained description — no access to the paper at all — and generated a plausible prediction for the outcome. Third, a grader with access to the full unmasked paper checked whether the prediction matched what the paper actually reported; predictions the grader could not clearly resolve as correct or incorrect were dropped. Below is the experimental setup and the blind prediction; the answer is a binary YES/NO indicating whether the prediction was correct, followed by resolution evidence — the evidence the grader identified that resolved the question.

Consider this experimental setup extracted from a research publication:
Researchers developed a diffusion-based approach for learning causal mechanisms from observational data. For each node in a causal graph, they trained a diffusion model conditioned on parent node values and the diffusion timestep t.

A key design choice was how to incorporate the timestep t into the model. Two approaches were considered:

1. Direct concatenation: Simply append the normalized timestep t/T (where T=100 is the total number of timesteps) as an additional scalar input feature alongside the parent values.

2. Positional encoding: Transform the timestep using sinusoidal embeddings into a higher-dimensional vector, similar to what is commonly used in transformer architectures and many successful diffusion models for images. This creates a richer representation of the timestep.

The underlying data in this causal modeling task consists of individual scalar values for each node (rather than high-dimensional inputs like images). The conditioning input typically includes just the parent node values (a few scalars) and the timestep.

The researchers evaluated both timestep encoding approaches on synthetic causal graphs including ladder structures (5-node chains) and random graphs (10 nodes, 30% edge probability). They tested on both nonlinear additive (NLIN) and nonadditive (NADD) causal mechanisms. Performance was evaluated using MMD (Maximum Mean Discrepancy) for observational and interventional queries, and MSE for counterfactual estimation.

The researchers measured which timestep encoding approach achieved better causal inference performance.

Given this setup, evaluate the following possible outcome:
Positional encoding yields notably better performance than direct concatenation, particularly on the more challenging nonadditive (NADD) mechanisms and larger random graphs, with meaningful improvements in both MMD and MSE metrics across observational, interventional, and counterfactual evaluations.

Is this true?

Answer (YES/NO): NO